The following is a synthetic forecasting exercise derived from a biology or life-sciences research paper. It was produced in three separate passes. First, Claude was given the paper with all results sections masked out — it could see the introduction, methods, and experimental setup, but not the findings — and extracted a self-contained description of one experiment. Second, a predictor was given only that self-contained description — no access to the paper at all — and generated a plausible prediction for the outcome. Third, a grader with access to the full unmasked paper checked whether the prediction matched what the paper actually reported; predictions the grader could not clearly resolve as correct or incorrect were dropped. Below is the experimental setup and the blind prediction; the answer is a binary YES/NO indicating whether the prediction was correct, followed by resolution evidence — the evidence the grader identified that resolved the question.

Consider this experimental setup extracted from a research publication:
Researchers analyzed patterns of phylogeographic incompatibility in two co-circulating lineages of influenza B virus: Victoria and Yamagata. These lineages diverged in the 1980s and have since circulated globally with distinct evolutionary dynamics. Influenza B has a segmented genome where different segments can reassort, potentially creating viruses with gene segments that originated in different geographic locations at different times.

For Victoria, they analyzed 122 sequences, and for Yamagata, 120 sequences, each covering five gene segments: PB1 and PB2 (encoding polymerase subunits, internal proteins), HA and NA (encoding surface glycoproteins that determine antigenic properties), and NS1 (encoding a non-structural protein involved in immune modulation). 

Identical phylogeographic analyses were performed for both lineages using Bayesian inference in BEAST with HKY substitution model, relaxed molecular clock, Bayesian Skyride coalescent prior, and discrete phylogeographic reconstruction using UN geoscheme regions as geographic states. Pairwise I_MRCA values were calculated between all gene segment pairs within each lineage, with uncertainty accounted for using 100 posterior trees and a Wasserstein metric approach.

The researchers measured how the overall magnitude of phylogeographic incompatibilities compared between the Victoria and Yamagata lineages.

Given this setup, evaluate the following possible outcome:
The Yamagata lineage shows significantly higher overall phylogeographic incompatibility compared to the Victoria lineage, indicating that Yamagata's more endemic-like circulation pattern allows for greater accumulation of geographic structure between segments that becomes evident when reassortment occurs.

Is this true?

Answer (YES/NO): NO